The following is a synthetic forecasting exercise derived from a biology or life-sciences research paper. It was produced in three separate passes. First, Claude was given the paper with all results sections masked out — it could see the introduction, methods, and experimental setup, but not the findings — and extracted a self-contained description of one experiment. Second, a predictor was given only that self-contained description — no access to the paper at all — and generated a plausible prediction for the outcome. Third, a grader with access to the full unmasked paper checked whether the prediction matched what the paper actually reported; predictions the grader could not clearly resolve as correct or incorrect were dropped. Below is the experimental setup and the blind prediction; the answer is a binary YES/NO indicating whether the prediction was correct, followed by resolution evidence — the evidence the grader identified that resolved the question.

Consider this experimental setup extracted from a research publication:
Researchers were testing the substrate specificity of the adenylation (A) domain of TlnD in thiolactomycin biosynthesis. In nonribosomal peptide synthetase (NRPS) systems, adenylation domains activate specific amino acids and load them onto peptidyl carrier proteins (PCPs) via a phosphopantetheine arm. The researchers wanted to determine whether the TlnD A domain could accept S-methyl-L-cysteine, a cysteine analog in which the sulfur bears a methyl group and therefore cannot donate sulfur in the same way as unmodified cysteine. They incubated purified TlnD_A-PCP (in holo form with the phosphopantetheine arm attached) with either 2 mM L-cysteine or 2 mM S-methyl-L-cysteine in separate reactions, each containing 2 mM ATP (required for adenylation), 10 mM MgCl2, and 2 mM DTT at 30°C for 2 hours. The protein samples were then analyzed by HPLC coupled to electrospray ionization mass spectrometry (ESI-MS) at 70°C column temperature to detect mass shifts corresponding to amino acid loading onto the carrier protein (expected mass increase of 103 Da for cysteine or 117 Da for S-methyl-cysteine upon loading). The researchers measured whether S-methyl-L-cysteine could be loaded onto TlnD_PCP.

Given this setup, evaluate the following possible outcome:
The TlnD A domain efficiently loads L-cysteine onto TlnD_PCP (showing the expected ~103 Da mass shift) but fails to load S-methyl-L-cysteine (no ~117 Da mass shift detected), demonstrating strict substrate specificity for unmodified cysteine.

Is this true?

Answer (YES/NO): NO